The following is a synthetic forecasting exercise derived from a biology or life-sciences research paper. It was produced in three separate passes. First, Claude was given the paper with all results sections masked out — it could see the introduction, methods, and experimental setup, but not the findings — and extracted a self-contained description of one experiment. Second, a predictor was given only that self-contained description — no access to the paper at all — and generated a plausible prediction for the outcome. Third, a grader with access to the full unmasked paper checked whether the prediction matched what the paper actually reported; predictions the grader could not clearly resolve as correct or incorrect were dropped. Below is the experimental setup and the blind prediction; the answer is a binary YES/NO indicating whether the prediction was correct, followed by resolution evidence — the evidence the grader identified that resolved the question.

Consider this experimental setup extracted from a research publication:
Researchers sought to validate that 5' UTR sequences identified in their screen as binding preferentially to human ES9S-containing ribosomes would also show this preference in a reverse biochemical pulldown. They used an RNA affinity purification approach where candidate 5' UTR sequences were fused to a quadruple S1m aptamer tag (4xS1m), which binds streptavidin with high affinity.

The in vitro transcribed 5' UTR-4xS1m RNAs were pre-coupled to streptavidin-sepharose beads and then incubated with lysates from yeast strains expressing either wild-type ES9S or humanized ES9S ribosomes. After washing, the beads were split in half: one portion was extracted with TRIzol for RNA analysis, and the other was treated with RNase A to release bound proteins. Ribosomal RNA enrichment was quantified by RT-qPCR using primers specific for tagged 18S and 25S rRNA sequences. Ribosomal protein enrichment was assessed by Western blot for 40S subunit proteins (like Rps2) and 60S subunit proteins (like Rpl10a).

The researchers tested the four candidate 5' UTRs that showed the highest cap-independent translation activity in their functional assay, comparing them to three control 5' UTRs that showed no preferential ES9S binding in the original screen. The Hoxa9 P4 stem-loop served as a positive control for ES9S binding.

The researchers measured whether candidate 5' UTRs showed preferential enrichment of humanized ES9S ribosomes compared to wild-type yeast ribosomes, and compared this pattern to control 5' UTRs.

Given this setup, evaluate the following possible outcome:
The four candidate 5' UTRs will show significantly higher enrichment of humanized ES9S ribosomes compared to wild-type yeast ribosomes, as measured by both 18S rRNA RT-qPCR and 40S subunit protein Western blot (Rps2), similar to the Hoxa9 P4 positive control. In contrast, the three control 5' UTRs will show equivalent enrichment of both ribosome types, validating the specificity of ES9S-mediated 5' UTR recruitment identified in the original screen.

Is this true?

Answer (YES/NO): YES